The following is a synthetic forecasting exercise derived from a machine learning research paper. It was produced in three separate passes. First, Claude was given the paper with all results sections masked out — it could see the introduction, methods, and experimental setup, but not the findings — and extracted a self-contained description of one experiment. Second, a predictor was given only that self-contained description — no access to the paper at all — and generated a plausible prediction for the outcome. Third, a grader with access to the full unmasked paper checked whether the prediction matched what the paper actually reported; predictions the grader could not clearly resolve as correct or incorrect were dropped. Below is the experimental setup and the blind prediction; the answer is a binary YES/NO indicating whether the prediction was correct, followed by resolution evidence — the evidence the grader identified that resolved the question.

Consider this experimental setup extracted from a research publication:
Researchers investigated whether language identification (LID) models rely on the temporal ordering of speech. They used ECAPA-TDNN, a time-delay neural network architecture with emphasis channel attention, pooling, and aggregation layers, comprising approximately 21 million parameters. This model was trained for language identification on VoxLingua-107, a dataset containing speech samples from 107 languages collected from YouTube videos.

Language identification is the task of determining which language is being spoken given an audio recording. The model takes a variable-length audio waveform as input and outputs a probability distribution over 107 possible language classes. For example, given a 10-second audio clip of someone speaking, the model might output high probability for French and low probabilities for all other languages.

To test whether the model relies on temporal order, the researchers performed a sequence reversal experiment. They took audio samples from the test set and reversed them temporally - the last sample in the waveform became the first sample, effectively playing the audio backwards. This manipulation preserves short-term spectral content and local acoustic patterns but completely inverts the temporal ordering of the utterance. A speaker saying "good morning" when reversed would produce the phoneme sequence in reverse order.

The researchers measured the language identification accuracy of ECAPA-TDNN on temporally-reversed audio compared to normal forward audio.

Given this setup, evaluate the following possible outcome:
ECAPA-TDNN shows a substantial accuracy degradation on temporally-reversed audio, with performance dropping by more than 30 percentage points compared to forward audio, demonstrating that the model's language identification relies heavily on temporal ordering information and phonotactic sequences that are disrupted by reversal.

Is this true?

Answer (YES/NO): NO